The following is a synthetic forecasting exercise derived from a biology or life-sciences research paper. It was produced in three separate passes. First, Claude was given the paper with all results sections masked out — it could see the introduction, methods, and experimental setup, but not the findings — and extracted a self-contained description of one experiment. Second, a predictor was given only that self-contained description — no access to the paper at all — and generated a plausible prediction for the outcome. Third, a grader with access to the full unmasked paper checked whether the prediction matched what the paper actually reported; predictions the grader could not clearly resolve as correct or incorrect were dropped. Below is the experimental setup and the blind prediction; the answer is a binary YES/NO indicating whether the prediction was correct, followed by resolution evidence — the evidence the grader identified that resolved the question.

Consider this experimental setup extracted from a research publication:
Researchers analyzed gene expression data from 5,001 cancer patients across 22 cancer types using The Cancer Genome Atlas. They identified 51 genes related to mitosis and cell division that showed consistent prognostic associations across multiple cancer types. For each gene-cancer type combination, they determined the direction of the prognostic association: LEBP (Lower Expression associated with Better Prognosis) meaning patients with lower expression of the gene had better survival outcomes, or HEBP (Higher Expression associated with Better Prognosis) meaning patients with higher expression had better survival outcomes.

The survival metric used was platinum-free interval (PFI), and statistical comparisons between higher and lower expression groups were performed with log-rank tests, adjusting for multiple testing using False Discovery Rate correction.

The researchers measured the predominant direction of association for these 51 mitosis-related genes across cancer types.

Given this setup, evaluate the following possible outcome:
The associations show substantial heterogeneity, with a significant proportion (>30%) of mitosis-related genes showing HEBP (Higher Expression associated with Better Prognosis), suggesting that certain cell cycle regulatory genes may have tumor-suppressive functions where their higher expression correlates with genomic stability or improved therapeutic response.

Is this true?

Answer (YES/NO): NO